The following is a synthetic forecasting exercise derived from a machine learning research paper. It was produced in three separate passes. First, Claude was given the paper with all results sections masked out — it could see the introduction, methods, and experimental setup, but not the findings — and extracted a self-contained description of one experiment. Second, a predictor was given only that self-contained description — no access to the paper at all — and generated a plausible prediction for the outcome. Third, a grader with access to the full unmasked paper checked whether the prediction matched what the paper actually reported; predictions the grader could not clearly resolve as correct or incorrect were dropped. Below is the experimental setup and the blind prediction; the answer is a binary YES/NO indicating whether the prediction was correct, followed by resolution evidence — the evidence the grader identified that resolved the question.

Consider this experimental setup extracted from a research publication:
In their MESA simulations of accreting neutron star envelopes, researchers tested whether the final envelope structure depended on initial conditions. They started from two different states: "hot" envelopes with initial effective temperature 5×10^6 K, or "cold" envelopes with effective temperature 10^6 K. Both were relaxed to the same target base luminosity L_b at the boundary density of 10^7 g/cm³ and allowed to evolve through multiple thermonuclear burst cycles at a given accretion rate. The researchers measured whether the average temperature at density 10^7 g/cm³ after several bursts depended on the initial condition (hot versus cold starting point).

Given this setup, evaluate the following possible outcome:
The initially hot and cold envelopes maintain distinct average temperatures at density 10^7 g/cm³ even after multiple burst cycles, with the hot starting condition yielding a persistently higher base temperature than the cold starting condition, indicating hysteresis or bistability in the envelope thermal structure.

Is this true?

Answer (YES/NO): NO